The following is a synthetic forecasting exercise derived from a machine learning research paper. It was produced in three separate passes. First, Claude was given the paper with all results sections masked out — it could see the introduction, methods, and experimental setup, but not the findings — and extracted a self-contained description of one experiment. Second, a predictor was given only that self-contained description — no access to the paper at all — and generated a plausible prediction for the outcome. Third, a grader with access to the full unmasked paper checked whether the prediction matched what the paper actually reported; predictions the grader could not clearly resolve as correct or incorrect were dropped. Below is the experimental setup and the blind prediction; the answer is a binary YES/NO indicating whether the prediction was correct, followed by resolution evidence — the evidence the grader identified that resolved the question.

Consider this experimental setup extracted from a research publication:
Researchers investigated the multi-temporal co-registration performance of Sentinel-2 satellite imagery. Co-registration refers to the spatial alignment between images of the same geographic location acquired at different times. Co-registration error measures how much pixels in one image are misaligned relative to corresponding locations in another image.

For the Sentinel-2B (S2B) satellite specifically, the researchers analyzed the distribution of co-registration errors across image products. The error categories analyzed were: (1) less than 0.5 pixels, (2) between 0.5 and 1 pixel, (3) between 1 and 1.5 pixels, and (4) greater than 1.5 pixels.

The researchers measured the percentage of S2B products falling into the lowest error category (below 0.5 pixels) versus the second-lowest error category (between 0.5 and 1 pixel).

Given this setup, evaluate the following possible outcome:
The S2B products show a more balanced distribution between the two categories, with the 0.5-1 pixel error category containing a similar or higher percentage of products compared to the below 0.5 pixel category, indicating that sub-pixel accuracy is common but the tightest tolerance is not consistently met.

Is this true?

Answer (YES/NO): YES